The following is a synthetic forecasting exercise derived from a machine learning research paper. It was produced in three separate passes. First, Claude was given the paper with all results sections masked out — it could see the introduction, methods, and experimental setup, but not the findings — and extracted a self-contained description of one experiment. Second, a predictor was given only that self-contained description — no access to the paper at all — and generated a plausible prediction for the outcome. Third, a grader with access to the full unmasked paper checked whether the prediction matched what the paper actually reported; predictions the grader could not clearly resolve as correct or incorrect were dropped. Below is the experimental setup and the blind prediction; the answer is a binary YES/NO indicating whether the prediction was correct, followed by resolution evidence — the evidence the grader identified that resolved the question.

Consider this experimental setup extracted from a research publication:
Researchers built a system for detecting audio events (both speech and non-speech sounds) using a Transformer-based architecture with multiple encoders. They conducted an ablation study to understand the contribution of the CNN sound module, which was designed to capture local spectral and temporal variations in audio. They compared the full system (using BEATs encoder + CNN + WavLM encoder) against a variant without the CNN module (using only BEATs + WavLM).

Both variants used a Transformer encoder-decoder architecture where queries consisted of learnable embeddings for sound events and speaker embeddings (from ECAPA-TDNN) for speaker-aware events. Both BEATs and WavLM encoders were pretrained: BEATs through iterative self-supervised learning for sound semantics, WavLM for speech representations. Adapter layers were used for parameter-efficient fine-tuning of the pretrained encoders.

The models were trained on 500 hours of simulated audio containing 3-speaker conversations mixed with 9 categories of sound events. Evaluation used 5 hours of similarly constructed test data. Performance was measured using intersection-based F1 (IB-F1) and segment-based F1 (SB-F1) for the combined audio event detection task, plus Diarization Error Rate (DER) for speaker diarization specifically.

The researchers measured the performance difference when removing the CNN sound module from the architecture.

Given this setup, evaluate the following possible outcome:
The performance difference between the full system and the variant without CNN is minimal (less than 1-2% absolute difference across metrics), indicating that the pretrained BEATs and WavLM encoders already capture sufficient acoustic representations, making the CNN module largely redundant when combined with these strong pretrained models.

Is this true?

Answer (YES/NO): NO